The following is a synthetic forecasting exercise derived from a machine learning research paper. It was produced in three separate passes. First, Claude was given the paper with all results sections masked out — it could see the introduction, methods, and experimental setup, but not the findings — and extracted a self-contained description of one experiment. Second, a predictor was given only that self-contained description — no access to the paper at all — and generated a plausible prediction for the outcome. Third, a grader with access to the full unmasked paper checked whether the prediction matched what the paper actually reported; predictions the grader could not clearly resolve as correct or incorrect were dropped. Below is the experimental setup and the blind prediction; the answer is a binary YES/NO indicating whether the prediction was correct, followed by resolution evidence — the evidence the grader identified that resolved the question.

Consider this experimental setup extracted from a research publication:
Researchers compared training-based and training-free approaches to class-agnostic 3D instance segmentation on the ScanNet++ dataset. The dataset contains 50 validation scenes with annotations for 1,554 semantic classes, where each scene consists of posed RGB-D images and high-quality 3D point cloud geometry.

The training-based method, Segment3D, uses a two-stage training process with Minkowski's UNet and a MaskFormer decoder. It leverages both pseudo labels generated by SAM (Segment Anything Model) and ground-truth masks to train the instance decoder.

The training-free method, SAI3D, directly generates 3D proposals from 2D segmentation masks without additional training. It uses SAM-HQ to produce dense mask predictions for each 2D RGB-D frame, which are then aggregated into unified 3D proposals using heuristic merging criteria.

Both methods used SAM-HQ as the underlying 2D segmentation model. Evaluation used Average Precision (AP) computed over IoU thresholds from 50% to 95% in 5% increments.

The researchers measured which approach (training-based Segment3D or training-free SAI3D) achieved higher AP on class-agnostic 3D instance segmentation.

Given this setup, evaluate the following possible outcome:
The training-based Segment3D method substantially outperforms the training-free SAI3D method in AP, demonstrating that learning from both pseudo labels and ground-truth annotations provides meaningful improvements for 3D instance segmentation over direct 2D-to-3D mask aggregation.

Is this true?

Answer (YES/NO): NO